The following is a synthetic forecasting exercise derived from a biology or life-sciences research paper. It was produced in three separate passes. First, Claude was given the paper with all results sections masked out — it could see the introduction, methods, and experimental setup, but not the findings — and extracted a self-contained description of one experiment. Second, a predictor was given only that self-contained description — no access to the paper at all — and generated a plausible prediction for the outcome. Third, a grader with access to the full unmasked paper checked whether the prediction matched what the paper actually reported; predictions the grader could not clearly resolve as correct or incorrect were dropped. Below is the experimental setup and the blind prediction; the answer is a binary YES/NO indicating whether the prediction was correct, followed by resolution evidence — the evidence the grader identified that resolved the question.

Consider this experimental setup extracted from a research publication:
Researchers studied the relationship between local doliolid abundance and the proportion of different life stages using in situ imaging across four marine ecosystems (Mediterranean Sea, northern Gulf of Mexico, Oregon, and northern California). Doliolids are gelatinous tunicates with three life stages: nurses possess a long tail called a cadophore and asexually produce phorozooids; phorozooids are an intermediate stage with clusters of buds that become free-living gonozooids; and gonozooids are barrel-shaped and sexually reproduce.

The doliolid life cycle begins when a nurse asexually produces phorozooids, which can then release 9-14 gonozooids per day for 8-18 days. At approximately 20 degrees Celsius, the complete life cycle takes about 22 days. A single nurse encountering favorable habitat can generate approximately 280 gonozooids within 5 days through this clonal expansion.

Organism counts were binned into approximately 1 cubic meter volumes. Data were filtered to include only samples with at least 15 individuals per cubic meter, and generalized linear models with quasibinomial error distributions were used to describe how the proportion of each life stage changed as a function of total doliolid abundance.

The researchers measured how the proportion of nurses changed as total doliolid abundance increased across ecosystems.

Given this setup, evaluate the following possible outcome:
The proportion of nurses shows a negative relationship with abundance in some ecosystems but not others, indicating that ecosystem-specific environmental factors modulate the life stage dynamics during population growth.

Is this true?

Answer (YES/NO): YES